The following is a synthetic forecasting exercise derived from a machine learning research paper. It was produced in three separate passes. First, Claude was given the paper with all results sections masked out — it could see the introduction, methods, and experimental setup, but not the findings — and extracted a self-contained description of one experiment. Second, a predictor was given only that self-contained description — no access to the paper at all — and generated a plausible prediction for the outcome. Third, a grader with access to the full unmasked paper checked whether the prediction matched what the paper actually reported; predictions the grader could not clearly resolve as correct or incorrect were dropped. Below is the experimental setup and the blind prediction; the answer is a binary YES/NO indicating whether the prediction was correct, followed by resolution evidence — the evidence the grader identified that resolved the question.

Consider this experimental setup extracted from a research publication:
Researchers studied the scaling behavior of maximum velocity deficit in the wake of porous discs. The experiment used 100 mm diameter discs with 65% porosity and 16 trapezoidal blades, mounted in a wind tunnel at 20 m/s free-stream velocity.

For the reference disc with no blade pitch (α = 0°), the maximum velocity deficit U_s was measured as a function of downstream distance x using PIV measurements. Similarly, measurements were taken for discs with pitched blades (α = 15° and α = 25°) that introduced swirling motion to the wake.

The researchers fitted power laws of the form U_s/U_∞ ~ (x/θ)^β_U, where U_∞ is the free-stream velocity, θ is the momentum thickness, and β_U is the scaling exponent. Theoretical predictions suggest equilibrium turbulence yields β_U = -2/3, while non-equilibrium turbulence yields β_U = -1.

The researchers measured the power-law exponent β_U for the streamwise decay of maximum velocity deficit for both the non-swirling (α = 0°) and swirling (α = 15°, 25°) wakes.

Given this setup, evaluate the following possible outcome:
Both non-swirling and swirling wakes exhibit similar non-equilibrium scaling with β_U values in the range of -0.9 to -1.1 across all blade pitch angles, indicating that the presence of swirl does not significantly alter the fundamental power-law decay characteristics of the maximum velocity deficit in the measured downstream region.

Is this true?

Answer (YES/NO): NO